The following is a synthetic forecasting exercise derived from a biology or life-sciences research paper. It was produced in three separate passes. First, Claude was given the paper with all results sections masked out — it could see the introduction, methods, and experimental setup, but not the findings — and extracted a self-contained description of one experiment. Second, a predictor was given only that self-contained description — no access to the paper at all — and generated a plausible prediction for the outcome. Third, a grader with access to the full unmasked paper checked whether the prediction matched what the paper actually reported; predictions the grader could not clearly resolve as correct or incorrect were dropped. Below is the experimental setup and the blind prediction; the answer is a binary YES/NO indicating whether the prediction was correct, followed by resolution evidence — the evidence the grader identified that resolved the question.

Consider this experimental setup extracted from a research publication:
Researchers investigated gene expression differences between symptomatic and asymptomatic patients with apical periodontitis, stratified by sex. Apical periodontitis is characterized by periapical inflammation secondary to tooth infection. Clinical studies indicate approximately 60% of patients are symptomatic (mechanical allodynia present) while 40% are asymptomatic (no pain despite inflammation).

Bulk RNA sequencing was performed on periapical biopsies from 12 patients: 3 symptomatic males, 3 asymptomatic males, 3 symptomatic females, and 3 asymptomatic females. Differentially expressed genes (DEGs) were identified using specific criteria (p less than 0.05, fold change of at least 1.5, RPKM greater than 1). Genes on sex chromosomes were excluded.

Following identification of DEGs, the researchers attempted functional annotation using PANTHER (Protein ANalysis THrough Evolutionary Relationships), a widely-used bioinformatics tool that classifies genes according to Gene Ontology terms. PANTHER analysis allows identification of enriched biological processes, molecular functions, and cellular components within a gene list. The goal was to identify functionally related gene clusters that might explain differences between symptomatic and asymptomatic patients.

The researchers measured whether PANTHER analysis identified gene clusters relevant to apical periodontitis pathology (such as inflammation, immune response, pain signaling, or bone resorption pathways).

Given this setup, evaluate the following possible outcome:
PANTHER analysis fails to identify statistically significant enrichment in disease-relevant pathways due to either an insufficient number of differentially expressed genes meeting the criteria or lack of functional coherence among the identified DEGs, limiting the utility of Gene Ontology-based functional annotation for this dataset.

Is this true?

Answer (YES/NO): YES